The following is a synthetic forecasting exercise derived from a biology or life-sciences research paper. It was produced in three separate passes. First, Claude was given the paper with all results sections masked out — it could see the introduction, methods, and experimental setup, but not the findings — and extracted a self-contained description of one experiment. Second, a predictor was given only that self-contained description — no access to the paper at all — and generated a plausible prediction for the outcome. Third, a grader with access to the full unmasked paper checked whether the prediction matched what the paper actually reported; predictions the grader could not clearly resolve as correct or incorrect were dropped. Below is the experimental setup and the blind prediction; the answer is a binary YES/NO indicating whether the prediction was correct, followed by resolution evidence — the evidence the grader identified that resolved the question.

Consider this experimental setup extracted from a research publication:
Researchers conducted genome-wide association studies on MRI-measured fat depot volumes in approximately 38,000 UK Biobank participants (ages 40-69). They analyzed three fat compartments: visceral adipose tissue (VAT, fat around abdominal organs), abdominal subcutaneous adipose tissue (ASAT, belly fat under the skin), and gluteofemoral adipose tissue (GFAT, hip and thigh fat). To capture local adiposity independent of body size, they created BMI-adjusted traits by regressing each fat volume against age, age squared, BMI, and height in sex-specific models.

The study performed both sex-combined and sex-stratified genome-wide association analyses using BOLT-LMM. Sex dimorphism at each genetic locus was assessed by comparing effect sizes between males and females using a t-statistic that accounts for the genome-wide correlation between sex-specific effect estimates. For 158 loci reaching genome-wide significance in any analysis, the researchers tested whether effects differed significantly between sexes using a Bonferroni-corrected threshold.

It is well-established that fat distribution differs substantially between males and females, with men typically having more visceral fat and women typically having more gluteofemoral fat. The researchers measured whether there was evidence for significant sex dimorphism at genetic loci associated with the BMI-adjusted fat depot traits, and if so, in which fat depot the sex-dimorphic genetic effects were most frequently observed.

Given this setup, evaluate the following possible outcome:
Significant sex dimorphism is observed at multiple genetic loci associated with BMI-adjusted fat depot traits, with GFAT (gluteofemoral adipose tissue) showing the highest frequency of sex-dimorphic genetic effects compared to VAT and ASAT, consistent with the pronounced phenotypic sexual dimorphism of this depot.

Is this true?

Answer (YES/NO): NO